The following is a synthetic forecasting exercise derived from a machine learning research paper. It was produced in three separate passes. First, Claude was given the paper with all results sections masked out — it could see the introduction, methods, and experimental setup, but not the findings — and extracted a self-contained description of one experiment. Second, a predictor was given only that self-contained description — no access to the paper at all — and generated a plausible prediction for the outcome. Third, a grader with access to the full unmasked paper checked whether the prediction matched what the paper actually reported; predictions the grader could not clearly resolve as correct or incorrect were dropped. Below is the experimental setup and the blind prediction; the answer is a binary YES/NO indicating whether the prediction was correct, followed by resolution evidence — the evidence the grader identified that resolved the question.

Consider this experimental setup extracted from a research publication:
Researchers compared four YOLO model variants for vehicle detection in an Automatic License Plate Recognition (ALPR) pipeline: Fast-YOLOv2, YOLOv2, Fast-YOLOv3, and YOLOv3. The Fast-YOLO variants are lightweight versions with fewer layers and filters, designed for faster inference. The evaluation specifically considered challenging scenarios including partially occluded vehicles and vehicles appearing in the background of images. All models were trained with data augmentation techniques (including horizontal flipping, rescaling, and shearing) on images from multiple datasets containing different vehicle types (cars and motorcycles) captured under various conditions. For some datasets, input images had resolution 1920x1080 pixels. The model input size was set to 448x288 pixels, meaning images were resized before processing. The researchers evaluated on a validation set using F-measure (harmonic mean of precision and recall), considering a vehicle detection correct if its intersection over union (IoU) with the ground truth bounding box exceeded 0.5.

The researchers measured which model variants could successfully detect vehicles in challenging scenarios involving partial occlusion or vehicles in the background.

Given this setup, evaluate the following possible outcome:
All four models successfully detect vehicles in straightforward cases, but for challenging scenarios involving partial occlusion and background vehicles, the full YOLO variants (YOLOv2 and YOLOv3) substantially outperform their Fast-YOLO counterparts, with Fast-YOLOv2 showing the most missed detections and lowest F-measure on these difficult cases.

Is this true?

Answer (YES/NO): NO